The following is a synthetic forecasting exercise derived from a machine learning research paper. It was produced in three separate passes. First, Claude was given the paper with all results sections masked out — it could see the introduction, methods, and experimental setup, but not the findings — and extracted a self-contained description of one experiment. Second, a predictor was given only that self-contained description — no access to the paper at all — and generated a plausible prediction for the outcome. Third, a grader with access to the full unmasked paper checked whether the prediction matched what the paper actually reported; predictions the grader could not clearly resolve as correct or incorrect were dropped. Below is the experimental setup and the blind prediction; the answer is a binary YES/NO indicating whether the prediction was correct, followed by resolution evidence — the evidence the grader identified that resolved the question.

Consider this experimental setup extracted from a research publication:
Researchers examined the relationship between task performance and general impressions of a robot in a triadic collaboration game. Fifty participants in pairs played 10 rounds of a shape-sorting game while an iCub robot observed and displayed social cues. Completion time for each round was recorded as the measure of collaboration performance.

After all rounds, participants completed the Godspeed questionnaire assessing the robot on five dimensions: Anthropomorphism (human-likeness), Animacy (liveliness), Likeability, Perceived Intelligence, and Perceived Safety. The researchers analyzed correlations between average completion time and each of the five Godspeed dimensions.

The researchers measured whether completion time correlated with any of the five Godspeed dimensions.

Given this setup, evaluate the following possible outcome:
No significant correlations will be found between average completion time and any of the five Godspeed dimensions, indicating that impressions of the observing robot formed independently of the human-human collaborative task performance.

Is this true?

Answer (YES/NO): YES